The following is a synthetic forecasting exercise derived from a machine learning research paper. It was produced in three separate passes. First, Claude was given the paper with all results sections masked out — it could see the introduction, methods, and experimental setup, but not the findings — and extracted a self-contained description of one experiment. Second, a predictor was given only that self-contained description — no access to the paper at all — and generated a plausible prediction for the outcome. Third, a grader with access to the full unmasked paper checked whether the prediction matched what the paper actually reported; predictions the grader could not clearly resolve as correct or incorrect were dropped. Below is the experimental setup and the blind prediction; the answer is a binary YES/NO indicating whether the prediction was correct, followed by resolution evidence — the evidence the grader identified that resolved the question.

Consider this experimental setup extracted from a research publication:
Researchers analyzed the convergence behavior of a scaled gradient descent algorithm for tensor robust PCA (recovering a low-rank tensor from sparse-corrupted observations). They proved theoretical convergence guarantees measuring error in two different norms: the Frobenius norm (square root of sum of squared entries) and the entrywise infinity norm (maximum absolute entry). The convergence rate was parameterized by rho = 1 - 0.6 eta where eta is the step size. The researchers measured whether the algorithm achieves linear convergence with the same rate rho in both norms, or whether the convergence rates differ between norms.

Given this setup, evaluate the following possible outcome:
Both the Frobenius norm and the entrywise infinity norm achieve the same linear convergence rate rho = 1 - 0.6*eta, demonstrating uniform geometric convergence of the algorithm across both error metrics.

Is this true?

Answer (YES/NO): YES